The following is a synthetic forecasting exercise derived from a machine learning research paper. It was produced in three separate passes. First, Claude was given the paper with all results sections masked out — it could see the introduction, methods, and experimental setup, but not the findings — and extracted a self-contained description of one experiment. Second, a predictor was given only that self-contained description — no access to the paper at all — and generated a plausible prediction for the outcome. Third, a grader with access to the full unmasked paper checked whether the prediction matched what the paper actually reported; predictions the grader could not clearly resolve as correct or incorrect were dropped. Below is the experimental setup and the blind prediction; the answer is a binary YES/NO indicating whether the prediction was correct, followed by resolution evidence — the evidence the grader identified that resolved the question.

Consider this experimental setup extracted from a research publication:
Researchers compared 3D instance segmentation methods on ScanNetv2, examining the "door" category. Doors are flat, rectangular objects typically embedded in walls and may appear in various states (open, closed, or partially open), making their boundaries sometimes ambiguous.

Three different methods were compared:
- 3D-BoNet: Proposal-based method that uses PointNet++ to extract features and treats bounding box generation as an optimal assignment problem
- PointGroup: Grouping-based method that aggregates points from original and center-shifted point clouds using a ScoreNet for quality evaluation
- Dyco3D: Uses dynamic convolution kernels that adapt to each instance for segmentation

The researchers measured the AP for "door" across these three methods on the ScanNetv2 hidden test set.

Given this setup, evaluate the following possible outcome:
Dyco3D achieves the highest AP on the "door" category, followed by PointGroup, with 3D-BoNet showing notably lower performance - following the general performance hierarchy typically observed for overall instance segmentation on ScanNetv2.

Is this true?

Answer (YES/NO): NO